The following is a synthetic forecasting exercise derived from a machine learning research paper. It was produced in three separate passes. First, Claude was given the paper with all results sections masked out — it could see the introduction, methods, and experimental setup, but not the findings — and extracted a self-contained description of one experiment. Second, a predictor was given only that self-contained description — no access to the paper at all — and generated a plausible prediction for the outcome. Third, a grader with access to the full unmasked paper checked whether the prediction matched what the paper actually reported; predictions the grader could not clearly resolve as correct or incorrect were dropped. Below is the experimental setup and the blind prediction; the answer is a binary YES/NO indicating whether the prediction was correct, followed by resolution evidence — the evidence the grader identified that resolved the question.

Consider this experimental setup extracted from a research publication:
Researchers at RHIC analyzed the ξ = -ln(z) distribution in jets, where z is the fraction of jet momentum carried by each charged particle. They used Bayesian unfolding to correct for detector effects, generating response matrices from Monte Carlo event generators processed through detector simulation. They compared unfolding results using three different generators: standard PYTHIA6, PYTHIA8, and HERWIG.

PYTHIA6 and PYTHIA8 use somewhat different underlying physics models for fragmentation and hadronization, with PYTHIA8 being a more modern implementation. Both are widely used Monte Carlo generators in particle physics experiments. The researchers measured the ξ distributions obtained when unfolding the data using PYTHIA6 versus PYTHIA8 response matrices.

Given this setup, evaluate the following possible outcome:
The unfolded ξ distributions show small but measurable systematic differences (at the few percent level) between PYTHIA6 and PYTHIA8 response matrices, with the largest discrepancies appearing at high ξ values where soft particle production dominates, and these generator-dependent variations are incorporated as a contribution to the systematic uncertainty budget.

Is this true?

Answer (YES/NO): NO